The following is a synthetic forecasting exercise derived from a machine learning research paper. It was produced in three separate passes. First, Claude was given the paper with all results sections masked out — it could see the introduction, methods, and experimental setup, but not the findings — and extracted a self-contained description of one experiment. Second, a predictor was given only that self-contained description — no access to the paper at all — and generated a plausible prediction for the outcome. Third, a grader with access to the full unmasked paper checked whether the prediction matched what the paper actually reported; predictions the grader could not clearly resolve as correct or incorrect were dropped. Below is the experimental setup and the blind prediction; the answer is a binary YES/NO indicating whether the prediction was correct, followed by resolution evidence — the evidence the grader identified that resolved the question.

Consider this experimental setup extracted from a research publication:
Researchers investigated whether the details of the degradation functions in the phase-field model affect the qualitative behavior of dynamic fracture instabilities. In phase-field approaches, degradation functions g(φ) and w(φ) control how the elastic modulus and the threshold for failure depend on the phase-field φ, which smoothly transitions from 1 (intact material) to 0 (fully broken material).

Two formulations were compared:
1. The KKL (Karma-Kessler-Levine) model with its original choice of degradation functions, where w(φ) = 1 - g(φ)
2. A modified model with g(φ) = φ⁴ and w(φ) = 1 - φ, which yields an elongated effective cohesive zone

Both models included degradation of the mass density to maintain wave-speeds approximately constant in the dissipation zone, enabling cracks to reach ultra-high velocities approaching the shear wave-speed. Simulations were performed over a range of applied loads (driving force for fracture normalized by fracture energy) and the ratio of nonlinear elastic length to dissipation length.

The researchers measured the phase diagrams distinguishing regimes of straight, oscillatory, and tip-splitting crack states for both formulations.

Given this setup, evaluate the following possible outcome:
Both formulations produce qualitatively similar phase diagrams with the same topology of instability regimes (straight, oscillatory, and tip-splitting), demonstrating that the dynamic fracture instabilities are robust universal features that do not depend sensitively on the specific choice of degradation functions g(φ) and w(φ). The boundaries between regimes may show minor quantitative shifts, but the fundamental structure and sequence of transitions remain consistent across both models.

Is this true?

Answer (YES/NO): YES